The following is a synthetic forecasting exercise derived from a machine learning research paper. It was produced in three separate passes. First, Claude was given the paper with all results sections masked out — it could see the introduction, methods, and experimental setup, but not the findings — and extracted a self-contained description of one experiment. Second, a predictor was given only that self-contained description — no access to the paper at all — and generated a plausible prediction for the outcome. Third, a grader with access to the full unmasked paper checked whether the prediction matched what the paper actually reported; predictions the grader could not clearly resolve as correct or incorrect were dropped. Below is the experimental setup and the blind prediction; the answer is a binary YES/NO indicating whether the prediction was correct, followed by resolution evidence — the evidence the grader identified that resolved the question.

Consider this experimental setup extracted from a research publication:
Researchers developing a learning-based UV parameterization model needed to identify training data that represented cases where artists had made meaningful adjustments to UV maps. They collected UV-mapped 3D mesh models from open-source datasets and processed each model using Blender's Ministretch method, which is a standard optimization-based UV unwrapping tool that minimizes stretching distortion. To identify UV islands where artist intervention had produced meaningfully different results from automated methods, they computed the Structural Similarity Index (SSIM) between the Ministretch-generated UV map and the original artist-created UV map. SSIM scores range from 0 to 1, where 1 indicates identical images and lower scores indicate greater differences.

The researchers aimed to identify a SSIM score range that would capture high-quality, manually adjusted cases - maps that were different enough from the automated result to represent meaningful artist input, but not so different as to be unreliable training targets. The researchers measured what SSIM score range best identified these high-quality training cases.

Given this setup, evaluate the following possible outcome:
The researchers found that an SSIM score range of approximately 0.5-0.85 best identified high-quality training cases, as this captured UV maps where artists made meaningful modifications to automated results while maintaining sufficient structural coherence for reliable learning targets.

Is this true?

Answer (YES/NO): NO